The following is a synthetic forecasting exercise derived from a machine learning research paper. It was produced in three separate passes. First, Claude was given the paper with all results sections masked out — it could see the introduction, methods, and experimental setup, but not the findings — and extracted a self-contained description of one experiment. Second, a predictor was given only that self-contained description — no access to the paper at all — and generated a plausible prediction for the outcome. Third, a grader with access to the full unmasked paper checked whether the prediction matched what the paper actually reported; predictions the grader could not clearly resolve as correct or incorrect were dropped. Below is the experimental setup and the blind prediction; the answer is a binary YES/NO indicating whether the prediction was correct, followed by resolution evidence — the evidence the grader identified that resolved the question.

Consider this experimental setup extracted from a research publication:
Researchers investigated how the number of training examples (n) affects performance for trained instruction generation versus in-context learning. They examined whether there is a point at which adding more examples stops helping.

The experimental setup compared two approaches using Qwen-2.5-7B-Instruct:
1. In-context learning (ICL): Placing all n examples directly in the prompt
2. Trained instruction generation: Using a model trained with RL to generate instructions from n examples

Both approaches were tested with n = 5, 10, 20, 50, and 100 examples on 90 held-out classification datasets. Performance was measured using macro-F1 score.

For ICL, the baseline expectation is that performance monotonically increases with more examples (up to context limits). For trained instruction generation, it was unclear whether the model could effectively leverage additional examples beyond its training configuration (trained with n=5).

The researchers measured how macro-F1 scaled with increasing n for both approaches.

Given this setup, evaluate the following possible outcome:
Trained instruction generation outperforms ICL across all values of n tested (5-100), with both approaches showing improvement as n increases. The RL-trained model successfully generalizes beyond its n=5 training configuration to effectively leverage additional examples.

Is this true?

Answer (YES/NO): NO